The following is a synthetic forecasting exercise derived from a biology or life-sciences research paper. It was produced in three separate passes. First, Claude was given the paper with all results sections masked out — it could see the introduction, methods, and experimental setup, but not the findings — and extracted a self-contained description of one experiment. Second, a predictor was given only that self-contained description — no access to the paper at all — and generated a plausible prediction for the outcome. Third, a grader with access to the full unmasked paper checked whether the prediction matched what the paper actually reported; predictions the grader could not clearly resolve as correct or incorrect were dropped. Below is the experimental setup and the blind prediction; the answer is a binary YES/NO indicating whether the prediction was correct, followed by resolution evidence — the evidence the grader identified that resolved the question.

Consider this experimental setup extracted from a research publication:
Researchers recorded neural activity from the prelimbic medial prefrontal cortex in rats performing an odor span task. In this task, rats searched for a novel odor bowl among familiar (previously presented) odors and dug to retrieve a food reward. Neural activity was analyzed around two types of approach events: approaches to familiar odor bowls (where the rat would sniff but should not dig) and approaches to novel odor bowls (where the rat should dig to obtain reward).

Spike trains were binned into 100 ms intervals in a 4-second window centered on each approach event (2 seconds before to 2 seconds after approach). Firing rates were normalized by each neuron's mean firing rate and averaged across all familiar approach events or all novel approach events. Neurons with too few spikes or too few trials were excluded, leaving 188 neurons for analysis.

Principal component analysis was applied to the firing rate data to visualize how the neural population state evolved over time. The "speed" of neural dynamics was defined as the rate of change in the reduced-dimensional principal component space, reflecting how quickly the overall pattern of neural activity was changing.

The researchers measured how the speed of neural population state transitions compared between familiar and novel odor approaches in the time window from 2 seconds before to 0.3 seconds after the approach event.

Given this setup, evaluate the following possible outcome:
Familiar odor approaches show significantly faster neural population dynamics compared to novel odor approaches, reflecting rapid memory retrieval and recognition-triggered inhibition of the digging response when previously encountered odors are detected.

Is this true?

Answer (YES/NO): NO